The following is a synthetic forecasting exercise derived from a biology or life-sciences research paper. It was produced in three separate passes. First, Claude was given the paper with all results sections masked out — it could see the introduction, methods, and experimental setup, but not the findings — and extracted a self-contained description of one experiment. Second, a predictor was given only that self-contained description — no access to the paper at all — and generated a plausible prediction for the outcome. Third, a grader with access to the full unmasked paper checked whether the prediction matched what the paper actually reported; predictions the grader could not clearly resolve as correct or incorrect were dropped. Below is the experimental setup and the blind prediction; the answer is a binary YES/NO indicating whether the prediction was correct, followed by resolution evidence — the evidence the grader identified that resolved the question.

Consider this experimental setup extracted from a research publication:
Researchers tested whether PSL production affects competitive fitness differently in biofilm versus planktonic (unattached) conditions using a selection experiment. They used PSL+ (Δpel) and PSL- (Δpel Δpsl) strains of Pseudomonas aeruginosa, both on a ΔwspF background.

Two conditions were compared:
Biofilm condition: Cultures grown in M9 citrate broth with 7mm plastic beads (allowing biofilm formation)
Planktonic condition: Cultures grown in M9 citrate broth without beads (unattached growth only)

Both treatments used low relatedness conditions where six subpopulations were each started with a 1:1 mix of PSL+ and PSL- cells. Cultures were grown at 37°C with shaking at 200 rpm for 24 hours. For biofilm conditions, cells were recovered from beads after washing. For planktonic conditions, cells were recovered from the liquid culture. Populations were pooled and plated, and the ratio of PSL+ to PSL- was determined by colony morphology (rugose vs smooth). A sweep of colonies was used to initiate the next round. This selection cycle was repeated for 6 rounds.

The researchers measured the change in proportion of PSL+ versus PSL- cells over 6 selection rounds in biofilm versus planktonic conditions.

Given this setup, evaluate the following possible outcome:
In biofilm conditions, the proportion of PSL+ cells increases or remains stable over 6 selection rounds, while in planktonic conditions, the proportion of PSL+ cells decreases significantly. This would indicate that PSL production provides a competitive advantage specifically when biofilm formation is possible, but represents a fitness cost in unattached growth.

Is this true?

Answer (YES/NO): NO